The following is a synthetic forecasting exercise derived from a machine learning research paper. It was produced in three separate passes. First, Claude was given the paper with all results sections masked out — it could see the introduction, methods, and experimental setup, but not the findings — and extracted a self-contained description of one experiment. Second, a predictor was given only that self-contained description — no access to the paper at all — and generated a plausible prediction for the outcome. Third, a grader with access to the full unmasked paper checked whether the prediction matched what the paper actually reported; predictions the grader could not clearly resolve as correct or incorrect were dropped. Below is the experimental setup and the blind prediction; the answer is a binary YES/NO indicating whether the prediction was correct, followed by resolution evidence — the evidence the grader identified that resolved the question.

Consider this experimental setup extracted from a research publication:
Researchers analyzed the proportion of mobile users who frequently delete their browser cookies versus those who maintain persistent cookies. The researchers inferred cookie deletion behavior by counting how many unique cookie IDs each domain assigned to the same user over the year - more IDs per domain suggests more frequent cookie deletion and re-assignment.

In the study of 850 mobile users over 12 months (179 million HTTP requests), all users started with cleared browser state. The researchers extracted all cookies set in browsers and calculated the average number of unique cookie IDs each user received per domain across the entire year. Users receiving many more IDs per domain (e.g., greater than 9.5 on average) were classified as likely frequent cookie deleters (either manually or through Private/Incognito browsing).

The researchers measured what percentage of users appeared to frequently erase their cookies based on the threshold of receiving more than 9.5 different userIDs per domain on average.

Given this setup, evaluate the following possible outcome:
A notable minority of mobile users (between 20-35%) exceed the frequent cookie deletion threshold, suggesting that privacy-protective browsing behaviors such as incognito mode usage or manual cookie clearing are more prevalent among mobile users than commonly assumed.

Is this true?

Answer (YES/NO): NO